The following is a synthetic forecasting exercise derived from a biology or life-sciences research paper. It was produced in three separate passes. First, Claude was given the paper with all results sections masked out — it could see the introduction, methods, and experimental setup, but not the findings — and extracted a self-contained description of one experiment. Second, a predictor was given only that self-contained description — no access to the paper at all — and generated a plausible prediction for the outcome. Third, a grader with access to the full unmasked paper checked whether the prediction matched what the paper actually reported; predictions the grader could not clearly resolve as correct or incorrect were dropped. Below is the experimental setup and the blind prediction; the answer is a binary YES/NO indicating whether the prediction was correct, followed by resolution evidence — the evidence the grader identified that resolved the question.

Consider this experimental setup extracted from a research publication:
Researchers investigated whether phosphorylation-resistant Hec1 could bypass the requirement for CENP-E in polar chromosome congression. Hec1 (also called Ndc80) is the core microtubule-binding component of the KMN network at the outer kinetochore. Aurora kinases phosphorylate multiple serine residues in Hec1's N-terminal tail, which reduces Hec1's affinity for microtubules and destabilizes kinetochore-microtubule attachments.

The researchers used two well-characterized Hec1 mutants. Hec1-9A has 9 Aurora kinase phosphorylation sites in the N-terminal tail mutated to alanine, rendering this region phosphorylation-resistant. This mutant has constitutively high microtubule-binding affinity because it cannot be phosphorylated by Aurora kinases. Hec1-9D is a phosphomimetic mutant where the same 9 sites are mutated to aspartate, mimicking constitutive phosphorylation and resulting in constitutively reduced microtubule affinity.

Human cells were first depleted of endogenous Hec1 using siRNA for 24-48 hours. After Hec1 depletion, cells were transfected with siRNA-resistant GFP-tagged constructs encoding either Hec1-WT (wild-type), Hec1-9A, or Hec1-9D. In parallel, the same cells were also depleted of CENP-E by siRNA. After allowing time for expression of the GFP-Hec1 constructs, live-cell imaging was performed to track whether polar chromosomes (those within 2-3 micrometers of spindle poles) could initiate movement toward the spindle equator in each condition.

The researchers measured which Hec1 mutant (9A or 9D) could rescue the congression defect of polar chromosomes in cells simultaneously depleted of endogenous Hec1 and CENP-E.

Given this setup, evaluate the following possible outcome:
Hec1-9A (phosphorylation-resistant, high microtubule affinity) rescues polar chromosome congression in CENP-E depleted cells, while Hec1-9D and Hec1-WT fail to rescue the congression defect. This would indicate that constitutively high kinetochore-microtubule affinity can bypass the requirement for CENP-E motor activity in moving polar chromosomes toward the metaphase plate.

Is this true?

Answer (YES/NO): YES